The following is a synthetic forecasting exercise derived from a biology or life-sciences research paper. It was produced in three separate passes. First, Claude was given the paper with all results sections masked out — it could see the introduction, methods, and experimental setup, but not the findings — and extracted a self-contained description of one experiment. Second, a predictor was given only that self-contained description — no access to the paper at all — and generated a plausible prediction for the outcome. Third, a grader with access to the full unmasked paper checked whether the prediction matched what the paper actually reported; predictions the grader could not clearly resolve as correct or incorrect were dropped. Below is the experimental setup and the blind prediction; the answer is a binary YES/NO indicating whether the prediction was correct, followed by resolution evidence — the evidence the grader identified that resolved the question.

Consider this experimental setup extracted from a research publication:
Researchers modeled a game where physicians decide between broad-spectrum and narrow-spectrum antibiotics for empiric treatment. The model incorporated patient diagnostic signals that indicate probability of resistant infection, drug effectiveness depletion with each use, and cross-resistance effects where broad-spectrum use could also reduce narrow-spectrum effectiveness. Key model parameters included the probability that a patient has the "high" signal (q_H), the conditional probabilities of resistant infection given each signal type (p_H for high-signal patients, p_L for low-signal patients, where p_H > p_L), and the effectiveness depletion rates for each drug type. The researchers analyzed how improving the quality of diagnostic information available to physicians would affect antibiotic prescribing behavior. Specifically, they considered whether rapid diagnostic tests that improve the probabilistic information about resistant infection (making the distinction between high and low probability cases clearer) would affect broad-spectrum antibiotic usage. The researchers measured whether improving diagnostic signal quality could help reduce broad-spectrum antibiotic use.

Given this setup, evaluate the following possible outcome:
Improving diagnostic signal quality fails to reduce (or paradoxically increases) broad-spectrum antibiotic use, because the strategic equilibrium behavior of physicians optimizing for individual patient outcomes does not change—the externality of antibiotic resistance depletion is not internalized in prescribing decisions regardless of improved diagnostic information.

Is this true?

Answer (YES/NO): NO